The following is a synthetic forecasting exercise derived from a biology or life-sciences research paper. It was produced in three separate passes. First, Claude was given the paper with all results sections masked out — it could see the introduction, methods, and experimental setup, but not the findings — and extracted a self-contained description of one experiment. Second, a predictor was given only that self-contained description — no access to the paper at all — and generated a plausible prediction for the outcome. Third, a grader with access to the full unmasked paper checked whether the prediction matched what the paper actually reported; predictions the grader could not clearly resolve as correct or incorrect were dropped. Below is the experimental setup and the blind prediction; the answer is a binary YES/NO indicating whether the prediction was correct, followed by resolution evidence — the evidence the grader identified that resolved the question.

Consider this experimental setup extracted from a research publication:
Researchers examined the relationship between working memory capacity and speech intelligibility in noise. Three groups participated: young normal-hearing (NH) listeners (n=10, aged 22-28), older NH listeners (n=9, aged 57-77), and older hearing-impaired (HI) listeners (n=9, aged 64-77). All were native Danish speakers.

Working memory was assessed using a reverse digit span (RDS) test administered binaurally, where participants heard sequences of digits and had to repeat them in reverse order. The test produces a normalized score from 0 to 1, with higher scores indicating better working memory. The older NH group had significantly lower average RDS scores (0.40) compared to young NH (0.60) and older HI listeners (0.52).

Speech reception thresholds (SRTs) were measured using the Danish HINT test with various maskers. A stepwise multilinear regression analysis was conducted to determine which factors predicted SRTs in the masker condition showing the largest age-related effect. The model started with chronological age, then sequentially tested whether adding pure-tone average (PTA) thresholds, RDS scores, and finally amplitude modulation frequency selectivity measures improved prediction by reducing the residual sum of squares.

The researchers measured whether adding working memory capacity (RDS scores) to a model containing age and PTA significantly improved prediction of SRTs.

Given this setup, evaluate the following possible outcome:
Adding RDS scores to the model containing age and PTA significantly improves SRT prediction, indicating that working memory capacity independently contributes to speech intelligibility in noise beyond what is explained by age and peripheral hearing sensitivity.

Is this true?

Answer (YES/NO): NO